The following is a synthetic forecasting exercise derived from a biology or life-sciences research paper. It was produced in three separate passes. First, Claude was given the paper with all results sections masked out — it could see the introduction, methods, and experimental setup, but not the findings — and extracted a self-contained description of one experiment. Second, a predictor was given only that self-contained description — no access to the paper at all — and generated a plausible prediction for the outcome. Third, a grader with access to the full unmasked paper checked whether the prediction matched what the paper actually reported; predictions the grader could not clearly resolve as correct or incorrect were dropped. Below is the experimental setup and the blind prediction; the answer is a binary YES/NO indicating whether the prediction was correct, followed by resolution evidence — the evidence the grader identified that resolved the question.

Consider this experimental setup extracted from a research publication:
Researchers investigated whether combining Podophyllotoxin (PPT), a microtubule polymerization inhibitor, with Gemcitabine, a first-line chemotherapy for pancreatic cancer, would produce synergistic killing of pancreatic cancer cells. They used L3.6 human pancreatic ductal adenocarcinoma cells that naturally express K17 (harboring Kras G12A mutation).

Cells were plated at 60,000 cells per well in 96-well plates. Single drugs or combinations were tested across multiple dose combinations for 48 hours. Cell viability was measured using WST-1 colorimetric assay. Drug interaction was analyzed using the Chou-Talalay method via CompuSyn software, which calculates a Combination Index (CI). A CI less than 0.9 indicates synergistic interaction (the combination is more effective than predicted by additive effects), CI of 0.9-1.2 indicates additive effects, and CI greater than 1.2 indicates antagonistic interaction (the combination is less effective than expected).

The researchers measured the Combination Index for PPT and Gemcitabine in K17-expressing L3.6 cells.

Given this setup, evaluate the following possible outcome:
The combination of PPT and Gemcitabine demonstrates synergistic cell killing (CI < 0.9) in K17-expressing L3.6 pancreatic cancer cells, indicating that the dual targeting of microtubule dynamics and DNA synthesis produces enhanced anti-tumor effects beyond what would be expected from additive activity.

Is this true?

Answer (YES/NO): YES